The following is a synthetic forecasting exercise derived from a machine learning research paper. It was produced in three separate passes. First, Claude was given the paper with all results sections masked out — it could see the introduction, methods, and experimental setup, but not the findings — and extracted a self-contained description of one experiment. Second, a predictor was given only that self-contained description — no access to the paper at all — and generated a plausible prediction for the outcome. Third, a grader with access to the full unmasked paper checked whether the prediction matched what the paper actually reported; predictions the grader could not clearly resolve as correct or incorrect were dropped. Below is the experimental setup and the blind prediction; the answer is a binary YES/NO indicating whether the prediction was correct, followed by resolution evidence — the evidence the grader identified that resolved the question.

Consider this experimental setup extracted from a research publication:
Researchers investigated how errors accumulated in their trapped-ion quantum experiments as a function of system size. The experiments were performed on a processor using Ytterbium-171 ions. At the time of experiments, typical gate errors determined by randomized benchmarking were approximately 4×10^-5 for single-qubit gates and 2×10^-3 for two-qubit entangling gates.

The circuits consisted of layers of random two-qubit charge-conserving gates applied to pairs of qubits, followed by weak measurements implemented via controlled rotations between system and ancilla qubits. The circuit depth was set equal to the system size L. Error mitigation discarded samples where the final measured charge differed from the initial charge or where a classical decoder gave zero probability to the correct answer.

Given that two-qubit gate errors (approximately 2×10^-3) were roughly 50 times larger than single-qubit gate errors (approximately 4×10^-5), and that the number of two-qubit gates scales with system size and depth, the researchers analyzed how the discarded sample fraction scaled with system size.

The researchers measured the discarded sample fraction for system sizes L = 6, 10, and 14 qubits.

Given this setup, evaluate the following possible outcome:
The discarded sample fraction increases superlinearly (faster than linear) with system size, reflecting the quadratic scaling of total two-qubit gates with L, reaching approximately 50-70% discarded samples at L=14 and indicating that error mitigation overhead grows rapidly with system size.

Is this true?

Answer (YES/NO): NO